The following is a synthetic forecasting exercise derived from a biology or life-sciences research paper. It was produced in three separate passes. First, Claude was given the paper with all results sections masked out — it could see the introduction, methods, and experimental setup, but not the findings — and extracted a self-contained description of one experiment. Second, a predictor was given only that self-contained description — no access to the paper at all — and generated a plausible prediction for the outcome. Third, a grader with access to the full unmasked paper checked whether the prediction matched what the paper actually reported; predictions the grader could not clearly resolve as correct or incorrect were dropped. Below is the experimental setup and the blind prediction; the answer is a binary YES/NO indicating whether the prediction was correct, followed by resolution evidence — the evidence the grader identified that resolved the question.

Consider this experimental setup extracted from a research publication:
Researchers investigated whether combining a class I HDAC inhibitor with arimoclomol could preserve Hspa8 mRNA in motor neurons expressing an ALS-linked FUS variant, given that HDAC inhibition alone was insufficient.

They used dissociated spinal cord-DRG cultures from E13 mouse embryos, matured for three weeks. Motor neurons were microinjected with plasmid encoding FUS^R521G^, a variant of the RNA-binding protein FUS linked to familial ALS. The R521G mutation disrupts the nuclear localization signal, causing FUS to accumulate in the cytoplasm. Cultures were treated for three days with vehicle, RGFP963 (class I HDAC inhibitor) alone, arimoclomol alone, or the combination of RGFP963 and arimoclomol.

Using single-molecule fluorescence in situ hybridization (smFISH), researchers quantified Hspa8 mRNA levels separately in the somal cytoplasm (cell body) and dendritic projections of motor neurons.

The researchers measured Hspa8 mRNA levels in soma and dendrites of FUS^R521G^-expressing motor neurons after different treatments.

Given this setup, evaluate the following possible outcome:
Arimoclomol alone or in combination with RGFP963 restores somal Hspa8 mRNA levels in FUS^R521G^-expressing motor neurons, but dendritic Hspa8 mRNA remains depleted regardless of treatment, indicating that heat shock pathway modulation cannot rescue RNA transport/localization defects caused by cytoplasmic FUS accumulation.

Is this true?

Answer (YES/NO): NO